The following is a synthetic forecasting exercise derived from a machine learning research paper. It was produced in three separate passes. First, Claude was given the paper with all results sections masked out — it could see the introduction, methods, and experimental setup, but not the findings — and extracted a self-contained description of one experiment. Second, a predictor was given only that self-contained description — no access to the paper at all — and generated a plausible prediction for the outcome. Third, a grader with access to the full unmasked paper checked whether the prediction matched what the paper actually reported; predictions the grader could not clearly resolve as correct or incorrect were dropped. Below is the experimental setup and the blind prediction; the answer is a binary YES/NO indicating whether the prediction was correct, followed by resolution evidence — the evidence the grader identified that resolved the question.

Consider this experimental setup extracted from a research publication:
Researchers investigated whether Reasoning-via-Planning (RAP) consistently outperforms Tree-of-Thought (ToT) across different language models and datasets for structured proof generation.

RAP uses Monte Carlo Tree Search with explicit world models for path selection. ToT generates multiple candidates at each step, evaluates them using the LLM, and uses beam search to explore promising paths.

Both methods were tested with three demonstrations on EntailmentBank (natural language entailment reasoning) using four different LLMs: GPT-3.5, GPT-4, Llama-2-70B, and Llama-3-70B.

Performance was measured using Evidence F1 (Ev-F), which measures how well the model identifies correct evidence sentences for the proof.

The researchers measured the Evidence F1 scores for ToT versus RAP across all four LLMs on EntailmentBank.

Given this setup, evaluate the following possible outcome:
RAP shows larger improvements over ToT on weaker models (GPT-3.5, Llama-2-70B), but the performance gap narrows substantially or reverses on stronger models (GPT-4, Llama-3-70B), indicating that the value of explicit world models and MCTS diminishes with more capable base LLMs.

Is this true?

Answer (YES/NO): NO